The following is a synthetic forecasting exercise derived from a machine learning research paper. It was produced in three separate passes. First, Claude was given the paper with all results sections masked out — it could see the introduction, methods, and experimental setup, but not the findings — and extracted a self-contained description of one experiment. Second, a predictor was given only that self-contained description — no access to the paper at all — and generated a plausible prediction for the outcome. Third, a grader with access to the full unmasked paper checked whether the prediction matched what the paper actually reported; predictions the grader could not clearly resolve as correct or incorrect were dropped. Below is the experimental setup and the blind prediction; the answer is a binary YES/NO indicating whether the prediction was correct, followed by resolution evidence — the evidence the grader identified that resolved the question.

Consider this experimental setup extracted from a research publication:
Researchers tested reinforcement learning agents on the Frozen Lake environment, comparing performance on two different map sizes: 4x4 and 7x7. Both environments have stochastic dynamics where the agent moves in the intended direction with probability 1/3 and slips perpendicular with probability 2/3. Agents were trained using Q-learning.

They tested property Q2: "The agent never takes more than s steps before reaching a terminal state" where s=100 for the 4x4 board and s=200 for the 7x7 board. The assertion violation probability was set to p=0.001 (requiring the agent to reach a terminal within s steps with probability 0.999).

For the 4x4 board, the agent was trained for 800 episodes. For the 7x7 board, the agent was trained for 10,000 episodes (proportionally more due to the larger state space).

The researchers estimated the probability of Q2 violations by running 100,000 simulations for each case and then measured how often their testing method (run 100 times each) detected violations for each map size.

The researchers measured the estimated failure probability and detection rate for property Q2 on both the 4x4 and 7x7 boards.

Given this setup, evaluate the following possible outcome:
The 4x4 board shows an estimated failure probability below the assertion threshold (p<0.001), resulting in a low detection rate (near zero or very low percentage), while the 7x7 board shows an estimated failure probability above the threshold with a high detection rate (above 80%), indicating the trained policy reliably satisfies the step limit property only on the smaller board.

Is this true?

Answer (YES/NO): NO